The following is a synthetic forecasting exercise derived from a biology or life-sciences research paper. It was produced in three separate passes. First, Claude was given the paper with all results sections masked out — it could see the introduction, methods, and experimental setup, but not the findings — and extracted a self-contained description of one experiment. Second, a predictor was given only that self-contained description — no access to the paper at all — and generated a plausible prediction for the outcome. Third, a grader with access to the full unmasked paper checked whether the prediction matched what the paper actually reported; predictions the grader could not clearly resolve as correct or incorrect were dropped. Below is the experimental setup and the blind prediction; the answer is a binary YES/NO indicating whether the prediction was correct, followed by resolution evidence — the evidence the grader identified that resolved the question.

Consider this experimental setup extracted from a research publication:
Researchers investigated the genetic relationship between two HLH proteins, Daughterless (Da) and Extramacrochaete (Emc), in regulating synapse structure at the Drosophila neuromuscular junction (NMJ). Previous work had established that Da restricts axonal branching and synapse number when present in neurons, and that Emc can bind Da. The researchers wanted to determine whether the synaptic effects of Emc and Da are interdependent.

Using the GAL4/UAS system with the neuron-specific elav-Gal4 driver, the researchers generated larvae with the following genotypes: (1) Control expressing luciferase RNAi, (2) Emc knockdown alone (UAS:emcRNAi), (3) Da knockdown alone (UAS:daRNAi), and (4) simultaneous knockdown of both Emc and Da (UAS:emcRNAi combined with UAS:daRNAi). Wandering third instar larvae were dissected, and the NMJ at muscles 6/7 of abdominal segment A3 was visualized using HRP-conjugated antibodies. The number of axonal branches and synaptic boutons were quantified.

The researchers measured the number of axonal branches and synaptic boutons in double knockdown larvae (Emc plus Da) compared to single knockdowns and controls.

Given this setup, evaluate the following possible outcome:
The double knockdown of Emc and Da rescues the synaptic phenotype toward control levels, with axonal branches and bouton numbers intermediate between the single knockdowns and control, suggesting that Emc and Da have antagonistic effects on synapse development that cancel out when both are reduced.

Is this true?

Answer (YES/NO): YES